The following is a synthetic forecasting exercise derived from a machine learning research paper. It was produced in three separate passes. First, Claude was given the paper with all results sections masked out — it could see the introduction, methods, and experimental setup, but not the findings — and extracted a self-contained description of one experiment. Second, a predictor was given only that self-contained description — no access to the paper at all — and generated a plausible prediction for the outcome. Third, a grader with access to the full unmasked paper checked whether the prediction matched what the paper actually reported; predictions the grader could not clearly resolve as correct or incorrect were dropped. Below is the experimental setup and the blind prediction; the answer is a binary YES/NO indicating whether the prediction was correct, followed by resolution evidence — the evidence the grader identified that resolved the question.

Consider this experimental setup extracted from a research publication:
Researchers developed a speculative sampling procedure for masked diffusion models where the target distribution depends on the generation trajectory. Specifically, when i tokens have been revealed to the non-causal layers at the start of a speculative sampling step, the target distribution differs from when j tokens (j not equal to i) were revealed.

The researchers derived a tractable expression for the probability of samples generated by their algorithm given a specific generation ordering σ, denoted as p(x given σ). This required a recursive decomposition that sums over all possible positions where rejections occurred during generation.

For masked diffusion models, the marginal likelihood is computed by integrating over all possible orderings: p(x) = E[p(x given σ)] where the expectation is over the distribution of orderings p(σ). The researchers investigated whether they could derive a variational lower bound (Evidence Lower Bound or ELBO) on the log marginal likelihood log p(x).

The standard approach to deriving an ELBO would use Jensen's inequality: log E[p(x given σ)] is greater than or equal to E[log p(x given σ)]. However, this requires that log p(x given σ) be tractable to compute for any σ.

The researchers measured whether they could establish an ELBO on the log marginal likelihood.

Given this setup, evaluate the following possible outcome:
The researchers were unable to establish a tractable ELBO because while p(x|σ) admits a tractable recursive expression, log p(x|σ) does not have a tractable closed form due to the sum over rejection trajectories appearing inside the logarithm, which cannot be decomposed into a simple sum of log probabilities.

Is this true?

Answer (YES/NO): NO